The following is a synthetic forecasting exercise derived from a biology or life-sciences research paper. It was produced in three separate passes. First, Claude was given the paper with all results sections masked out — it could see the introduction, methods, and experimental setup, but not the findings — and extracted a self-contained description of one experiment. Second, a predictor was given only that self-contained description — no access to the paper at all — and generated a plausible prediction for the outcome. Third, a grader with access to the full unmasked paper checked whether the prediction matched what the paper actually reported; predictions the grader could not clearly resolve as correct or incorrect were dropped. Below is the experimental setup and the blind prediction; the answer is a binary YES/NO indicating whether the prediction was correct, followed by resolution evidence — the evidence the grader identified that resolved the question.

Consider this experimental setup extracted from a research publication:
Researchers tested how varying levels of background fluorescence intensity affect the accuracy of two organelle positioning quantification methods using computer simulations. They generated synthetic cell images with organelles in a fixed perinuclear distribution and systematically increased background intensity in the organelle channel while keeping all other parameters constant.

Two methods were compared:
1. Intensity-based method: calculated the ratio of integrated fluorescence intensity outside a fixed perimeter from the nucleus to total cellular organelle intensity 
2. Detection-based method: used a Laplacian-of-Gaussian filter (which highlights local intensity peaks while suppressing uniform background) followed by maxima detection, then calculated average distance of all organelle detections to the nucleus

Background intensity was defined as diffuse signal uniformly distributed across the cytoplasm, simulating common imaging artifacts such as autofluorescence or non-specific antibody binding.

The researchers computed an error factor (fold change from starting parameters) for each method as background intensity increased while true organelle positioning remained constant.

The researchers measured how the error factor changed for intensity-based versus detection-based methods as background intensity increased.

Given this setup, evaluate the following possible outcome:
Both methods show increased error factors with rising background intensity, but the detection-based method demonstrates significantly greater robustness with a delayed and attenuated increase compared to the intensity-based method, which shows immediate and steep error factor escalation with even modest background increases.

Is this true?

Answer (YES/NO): NO